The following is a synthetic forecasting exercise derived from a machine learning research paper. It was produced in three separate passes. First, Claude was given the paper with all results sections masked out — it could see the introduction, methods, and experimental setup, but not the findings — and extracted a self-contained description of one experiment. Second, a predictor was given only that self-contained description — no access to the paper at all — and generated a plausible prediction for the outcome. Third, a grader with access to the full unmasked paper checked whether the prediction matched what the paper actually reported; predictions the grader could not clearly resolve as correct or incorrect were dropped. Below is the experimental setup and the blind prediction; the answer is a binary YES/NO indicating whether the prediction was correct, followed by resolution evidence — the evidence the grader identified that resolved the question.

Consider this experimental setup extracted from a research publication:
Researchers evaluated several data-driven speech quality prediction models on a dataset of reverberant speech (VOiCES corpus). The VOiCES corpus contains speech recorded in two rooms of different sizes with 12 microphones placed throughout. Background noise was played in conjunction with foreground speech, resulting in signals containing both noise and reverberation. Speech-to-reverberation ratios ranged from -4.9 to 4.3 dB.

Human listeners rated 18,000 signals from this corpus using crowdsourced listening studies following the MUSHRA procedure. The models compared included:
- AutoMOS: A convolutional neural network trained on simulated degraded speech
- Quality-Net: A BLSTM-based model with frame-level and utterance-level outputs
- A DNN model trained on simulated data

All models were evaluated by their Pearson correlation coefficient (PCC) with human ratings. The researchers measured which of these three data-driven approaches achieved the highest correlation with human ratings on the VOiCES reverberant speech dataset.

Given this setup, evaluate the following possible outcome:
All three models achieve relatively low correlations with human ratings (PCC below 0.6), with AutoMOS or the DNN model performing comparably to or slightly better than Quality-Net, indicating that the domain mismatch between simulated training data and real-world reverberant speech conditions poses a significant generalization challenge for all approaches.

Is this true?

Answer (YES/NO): NO